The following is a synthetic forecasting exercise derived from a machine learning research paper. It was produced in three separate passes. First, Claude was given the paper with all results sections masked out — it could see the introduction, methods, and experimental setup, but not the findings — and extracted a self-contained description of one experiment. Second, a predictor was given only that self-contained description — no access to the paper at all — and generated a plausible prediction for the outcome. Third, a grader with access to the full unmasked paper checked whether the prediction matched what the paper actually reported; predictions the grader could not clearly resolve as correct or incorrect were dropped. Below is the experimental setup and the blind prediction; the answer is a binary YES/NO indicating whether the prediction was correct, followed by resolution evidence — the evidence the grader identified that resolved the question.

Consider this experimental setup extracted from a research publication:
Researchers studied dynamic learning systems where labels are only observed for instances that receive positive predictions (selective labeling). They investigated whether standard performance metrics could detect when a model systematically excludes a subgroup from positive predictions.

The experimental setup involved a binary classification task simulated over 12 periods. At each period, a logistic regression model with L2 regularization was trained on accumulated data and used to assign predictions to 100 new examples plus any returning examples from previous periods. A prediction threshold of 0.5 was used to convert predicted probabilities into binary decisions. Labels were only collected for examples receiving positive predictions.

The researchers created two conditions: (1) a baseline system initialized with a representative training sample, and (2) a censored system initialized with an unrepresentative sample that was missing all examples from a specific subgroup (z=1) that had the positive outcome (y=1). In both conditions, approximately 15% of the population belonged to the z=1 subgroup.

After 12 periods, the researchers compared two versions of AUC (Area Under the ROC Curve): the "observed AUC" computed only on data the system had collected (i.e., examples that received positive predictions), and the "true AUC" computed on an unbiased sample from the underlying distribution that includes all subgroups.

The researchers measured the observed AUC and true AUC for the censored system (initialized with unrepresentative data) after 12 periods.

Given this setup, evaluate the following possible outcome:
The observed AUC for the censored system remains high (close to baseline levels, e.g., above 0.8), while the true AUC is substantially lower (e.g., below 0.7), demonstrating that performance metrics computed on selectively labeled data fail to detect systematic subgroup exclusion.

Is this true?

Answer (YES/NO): YES